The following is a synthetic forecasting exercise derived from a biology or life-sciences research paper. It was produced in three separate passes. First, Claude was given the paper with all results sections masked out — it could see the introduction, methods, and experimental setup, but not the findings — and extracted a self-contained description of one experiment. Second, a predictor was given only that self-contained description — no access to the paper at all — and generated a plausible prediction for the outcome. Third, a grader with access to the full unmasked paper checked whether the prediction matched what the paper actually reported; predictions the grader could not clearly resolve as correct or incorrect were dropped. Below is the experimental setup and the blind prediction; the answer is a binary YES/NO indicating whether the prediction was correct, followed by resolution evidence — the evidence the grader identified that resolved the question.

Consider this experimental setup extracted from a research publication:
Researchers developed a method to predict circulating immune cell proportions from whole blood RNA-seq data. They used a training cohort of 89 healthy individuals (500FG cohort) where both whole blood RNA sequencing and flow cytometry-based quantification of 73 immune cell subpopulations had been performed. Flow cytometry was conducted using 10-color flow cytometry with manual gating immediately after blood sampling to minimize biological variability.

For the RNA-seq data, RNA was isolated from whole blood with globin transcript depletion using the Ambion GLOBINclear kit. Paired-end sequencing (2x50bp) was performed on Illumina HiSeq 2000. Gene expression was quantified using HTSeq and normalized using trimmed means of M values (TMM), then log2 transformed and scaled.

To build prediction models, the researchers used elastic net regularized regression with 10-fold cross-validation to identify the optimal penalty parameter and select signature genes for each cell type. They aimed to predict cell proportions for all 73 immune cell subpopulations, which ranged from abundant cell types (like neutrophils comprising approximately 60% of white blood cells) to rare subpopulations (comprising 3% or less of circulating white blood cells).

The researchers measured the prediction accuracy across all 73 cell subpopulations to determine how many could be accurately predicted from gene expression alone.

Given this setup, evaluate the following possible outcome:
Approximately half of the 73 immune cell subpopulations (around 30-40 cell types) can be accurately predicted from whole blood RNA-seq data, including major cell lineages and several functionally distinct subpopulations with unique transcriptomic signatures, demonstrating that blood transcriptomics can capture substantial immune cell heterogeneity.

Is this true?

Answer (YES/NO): YES